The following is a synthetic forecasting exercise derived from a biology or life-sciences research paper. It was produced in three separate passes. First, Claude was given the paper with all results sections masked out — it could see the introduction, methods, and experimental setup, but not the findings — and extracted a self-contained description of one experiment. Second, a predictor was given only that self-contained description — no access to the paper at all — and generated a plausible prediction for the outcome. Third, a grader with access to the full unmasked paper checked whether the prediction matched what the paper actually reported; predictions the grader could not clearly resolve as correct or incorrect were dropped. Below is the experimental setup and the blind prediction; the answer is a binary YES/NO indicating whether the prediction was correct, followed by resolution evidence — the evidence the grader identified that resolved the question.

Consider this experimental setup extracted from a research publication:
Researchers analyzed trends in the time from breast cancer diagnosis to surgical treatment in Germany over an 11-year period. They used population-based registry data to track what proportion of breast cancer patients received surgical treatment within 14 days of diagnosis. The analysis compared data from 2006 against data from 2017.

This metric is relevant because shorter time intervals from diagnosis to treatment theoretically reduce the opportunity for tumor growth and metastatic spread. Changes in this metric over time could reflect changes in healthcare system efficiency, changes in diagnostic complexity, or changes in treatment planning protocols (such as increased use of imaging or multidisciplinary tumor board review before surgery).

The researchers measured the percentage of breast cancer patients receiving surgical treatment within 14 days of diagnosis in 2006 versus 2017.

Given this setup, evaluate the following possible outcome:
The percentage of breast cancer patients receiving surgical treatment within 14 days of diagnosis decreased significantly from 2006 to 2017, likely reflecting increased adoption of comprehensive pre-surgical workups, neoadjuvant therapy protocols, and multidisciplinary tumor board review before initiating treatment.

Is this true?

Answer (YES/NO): YES